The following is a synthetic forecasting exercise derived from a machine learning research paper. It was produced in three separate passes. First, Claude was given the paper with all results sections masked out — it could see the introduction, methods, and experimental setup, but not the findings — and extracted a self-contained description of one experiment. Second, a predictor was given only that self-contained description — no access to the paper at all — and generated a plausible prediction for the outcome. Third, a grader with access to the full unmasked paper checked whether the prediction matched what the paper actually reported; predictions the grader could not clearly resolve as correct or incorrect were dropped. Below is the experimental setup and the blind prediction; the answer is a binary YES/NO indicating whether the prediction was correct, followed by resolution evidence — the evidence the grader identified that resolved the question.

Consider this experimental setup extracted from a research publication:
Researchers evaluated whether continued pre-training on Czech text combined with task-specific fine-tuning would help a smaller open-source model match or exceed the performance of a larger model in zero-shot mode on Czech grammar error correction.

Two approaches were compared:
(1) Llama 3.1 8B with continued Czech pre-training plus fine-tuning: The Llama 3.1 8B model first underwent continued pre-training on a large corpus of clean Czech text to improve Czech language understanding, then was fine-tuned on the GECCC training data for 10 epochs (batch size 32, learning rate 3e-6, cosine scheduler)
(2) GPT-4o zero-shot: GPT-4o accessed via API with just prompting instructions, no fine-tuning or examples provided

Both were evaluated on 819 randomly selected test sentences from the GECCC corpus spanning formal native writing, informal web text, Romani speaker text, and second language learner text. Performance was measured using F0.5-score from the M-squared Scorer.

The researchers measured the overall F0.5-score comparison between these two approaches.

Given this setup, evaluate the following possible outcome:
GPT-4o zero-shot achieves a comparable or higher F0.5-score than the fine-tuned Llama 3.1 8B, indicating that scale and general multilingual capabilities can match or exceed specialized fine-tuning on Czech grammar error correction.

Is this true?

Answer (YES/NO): NO